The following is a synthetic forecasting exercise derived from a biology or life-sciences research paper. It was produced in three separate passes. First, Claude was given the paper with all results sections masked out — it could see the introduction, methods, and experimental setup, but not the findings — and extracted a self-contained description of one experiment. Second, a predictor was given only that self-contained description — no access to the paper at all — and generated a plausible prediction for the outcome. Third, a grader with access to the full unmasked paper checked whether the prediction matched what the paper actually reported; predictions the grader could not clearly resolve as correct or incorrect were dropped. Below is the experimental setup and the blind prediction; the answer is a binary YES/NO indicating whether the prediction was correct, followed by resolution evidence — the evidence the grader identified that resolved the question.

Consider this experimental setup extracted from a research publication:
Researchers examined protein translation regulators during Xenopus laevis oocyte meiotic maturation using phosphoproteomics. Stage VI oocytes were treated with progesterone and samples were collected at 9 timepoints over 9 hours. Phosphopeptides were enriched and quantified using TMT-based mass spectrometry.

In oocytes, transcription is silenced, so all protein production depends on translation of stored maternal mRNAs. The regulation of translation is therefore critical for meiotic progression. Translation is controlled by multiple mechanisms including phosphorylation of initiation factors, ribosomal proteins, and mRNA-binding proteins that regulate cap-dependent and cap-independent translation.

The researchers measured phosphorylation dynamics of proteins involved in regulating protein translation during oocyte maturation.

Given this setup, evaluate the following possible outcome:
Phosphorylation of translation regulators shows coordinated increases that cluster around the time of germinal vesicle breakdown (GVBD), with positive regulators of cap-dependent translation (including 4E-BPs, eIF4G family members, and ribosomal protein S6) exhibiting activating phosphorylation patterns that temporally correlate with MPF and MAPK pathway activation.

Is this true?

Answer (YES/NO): NO